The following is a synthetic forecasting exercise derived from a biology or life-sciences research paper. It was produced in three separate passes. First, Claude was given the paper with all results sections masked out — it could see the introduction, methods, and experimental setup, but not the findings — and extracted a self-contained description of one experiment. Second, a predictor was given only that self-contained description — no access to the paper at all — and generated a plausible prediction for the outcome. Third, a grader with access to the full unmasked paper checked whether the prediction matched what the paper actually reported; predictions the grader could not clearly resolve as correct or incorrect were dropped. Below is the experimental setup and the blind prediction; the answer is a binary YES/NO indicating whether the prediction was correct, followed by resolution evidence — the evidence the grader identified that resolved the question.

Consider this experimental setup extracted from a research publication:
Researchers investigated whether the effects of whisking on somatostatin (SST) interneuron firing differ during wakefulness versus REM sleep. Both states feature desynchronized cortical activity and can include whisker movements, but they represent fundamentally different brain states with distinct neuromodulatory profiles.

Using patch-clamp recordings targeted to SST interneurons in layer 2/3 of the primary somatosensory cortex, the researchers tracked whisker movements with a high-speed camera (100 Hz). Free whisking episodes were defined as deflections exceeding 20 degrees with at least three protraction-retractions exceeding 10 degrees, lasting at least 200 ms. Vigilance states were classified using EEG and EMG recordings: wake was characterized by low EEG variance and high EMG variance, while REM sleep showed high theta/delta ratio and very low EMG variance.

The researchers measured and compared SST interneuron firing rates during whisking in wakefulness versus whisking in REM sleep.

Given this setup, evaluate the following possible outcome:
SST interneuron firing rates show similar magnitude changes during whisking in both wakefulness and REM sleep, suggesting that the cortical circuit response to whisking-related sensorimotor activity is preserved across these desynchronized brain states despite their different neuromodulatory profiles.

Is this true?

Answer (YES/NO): YES